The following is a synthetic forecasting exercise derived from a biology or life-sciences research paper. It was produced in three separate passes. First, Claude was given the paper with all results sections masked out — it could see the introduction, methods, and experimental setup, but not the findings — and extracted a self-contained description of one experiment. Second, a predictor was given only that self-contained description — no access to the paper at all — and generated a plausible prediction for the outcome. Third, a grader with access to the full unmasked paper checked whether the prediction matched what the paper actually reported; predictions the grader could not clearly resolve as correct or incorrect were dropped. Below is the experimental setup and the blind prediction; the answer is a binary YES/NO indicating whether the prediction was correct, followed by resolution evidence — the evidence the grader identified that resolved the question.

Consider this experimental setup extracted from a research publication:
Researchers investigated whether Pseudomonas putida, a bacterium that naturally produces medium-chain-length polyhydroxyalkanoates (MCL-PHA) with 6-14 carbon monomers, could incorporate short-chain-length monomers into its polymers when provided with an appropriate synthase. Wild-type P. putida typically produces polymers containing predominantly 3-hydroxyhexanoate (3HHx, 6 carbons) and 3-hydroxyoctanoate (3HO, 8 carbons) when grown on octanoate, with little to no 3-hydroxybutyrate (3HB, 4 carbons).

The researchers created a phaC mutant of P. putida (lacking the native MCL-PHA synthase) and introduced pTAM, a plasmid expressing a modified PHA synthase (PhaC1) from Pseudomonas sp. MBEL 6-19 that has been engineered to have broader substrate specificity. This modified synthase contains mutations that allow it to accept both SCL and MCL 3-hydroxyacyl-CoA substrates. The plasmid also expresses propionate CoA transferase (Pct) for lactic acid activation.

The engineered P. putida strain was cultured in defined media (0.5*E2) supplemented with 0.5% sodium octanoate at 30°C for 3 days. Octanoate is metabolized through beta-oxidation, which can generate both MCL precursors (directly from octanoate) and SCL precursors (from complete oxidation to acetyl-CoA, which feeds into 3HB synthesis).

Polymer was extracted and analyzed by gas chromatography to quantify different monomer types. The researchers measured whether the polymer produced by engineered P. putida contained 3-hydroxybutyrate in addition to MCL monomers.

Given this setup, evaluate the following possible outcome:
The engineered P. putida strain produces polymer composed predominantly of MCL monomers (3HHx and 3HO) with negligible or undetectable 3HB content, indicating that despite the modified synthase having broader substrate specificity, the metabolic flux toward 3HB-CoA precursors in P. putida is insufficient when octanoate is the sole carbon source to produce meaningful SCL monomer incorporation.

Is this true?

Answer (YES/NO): NO